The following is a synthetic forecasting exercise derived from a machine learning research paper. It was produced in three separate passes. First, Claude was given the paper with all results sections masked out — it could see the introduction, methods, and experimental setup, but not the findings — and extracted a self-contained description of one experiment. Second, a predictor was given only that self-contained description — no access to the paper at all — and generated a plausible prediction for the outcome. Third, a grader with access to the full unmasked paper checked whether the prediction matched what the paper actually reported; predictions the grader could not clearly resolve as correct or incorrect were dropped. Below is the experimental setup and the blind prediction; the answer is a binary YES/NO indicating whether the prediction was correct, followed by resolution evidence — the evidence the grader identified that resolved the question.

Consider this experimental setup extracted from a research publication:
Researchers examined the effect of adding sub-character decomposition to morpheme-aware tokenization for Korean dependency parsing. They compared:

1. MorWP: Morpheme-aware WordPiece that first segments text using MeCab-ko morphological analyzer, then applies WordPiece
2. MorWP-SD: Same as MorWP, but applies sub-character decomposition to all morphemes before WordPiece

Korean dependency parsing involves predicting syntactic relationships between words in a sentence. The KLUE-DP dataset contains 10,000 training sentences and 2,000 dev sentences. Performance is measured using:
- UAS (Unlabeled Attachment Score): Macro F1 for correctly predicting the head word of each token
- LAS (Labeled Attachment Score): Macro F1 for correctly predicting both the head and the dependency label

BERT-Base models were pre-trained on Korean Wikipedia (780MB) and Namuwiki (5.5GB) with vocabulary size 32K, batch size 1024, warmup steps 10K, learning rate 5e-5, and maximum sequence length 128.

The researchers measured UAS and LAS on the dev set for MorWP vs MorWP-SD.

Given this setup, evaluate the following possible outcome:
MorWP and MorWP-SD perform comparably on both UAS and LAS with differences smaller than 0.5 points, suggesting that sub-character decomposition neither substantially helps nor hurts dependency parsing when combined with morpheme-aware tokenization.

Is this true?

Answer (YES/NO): YES